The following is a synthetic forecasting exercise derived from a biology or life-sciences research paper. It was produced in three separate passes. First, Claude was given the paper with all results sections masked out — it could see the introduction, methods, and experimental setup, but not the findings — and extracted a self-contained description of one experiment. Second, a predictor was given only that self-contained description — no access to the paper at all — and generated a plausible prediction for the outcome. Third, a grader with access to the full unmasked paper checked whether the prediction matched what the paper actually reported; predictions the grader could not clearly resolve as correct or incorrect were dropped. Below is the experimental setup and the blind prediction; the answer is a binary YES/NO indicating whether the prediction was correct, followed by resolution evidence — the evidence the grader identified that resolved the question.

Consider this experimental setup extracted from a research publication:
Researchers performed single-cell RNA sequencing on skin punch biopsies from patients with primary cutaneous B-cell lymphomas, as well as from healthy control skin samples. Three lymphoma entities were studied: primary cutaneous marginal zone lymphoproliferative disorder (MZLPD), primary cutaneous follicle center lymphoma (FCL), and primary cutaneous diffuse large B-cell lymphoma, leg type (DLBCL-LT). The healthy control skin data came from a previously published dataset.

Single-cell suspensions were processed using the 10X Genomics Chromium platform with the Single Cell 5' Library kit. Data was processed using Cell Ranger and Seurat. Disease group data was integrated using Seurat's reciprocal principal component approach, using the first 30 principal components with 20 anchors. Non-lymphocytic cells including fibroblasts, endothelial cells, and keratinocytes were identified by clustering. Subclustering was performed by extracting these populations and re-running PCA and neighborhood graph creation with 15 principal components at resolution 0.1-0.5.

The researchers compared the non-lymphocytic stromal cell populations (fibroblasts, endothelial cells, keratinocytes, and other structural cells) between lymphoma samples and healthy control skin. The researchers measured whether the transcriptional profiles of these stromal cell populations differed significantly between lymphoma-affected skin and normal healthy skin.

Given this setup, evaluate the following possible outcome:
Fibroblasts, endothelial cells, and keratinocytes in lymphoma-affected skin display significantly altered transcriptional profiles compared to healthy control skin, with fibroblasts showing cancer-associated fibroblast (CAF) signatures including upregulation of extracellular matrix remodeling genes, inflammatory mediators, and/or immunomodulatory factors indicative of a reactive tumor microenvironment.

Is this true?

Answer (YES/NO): NO